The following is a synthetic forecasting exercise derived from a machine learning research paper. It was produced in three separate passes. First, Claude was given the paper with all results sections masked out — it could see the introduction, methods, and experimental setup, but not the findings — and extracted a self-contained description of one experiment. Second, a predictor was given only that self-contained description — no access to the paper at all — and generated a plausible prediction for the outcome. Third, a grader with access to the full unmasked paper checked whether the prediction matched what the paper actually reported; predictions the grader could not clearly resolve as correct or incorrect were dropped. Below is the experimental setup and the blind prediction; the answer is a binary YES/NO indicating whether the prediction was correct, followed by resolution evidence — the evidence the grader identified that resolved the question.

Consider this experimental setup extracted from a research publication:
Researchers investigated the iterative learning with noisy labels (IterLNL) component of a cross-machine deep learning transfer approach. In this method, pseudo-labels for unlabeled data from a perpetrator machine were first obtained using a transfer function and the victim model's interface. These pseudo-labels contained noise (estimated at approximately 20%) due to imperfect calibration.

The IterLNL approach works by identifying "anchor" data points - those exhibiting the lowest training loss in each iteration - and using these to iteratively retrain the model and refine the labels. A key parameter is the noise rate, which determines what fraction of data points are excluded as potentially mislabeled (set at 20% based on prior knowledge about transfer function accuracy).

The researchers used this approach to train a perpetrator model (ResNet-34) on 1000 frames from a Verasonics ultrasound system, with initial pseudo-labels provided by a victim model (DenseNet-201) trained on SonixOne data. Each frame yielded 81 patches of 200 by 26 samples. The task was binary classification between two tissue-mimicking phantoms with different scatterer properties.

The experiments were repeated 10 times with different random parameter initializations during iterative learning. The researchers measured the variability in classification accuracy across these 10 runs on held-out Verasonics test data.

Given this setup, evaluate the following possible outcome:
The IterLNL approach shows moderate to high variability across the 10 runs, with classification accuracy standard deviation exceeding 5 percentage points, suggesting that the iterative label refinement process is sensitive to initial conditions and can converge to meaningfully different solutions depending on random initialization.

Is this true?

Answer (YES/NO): NO